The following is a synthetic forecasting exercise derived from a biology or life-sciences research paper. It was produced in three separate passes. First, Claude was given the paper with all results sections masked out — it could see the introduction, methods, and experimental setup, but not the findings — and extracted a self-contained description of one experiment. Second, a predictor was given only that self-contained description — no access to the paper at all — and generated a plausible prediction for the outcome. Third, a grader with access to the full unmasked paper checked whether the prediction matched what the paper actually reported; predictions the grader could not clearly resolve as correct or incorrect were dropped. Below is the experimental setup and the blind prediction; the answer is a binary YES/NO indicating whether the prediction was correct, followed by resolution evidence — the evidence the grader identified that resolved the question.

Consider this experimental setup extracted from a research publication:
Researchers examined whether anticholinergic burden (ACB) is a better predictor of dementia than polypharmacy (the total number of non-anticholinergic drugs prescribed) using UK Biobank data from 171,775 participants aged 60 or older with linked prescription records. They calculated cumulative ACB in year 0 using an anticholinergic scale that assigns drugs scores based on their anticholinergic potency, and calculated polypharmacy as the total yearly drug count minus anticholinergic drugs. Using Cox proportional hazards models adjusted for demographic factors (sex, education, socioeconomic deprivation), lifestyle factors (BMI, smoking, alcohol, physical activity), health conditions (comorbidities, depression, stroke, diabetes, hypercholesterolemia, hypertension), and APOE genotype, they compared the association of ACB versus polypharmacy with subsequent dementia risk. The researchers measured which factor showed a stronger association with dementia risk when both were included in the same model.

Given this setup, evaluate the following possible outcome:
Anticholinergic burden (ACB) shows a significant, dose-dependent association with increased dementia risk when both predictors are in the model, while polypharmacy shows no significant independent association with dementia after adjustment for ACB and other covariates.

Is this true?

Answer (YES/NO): NO